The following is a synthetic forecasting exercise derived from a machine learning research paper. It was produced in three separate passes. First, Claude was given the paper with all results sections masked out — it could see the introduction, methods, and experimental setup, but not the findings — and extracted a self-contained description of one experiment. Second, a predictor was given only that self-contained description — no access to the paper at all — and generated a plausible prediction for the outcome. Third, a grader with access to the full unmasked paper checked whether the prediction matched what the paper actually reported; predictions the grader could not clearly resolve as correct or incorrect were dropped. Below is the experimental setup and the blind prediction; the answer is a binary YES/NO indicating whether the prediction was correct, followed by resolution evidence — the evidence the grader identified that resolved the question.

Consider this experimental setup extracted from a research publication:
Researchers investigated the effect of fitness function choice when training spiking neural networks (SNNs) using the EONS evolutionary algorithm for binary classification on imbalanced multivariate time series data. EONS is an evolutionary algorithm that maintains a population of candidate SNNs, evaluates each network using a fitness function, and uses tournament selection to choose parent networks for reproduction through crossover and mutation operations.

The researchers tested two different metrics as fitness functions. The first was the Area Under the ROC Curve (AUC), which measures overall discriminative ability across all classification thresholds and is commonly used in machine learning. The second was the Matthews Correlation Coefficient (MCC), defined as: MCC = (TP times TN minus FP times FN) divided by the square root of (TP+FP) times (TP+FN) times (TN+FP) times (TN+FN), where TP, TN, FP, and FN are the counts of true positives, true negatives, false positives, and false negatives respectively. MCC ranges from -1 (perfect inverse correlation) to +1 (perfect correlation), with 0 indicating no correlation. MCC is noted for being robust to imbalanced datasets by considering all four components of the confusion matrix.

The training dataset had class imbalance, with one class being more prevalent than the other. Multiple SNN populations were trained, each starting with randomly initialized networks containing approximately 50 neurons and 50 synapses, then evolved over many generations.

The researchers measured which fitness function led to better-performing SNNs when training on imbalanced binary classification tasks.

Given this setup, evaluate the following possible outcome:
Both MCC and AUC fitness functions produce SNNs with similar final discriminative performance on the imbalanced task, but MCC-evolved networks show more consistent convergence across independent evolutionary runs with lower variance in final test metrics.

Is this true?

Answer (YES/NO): NO